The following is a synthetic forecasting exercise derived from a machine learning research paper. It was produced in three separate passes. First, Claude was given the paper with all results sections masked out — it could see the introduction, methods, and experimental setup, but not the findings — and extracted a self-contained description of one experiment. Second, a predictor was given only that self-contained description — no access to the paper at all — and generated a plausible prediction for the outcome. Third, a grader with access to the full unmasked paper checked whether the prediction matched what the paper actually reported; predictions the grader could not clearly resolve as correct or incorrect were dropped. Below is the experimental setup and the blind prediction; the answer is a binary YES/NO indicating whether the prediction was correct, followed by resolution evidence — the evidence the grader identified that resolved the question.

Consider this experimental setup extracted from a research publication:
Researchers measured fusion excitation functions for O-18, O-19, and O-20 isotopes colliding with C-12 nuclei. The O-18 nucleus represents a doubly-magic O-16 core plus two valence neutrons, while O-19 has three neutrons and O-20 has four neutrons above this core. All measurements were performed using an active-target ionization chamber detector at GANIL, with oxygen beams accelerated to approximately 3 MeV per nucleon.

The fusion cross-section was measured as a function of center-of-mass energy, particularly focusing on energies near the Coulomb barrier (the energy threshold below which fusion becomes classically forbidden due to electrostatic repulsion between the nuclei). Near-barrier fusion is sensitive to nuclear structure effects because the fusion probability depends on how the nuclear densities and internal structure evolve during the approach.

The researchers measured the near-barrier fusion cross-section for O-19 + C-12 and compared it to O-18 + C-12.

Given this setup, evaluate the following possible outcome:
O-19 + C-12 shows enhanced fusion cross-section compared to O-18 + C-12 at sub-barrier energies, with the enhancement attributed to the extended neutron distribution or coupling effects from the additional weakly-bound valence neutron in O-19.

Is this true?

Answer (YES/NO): YES